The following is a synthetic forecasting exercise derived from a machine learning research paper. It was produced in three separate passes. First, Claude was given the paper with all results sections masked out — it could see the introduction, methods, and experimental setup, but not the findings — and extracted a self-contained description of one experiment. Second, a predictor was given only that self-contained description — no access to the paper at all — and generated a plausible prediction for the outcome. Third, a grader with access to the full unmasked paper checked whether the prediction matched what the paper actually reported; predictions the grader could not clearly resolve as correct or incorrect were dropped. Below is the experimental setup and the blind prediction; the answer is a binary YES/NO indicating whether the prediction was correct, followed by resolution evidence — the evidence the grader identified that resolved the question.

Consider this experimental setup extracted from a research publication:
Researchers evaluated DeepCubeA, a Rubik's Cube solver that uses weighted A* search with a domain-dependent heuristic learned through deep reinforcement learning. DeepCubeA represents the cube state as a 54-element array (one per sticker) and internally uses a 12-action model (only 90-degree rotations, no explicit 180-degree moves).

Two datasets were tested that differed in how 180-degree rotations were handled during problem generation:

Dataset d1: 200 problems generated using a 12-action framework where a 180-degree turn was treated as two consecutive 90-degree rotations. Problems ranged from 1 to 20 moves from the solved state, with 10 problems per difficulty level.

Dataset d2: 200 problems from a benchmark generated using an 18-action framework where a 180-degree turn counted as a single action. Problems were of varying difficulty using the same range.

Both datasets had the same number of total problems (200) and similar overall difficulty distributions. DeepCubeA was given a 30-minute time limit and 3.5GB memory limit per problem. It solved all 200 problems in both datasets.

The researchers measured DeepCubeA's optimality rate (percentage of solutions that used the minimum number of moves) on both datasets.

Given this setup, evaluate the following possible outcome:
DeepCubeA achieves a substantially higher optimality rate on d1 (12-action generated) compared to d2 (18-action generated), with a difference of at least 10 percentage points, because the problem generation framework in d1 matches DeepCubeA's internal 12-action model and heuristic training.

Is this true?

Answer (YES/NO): YES